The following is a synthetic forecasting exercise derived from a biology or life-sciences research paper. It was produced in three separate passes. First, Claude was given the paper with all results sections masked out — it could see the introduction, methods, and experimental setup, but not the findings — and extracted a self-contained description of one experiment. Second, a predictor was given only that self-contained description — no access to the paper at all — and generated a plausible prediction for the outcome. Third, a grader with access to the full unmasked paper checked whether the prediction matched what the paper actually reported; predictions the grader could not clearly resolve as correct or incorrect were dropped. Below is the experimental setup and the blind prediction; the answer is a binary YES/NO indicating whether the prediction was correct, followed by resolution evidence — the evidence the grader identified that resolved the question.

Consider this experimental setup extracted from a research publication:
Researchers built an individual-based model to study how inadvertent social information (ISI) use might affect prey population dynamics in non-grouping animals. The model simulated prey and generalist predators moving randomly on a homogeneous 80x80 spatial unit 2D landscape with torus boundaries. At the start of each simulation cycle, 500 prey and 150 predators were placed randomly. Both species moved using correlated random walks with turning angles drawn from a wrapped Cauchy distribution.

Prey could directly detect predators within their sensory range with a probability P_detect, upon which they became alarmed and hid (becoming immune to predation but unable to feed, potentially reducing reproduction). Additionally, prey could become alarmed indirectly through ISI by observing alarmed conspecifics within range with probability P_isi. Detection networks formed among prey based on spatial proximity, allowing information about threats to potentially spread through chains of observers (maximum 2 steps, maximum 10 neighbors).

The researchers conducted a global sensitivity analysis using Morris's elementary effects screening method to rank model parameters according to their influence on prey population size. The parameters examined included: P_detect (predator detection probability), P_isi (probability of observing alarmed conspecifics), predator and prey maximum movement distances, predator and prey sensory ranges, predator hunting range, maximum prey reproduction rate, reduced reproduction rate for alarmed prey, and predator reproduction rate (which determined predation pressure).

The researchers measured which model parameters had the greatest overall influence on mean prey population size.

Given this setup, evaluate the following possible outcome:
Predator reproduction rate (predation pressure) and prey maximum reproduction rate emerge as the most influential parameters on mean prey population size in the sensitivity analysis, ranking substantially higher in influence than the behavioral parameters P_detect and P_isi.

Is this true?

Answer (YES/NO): NO